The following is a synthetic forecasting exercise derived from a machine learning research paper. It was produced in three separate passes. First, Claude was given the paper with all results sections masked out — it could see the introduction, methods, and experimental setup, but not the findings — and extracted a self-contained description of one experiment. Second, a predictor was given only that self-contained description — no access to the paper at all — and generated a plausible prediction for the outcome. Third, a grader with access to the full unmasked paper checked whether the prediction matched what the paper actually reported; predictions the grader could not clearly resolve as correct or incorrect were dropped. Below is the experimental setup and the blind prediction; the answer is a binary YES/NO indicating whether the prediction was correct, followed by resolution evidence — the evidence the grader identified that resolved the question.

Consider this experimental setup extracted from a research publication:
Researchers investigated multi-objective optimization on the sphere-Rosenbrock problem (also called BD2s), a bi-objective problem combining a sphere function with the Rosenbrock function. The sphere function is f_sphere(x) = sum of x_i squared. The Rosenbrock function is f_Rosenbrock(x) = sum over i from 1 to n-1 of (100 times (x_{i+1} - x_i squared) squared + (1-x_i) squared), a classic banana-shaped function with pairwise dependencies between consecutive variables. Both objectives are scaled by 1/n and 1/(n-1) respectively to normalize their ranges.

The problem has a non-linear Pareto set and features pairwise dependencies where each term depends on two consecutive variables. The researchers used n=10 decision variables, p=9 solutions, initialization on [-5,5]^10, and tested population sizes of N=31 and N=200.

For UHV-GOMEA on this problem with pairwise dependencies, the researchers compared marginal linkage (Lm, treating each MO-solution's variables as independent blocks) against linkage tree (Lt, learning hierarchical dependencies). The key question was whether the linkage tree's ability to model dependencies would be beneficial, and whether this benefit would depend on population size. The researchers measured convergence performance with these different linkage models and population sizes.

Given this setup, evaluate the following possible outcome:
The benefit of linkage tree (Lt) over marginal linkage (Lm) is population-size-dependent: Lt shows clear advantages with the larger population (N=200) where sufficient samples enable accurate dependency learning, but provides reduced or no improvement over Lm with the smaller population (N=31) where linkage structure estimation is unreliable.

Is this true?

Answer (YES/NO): NO